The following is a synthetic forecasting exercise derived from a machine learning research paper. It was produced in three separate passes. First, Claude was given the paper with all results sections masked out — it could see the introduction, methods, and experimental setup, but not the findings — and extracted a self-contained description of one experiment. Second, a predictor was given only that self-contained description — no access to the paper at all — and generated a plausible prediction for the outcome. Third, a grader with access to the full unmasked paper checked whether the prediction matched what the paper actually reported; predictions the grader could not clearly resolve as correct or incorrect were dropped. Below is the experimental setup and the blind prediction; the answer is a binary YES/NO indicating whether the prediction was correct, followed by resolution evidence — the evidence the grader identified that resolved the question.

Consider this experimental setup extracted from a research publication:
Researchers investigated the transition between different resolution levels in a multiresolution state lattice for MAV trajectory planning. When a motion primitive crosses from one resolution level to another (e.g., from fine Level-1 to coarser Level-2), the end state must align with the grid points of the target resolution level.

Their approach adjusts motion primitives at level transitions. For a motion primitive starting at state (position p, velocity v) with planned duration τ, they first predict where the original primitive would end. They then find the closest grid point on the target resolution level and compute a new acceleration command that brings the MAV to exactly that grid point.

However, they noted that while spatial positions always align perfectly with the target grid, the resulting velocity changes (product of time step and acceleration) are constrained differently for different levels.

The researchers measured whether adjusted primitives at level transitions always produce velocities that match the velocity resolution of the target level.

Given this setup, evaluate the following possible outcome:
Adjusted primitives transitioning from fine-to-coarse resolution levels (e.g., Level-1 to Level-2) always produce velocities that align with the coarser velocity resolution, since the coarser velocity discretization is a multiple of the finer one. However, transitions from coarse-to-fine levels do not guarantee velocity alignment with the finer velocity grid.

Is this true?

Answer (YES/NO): NO